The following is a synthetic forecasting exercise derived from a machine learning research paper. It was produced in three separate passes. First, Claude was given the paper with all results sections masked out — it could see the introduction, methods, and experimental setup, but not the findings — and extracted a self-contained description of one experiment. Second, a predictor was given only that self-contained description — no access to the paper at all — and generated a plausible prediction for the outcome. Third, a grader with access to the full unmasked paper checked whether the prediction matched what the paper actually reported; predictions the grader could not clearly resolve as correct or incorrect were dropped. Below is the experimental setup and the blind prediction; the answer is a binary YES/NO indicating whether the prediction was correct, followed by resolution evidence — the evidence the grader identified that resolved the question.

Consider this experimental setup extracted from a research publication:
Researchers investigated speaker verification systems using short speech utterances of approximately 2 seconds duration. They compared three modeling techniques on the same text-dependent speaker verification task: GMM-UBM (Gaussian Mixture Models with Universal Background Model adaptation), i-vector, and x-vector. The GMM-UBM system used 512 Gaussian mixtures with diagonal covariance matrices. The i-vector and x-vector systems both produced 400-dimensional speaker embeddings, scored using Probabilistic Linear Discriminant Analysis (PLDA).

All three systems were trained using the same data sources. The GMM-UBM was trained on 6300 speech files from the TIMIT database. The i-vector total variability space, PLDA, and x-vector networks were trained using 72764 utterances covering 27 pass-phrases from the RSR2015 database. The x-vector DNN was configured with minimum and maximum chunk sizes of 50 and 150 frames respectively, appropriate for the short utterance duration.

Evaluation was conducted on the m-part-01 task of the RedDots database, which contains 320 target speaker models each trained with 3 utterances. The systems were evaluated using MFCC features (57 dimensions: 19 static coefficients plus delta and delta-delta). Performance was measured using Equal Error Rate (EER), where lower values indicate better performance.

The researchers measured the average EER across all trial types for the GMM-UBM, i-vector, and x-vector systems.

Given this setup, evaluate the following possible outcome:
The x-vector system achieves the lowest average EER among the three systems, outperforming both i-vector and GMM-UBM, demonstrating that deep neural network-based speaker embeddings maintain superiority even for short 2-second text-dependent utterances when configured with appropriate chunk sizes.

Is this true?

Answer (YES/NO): NO